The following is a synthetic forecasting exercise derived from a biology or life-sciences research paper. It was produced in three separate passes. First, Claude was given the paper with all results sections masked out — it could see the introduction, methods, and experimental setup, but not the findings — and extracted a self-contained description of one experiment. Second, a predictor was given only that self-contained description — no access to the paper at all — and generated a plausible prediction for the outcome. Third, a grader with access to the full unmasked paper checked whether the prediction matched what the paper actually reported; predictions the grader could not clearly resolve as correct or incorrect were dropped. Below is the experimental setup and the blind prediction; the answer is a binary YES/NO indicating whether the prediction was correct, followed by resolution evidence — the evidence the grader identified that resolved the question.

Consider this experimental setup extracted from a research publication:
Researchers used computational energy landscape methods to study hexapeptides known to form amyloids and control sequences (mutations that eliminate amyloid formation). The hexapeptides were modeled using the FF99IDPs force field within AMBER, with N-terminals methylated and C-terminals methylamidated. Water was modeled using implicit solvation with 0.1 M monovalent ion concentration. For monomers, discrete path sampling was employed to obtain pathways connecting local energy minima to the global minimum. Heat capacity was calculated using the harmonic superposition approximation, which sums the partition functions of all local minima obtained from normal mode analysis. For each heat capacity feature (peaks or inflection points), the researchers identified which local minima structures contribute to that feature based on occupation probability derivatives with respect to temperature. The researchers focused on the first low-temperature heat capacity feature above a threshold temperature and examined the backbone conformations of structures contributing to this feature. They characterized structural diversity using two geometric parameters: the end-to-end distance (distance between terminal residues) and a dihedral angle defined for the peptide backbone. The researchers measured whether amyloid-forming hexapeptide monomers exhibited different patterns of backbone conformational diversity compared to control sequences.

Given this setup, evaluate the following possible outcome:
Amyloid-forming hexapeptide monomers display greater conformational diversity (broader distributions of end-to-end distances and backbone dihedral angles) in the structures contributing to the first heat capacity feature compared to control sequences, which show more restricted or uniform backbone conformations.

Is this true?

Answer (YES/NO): YES